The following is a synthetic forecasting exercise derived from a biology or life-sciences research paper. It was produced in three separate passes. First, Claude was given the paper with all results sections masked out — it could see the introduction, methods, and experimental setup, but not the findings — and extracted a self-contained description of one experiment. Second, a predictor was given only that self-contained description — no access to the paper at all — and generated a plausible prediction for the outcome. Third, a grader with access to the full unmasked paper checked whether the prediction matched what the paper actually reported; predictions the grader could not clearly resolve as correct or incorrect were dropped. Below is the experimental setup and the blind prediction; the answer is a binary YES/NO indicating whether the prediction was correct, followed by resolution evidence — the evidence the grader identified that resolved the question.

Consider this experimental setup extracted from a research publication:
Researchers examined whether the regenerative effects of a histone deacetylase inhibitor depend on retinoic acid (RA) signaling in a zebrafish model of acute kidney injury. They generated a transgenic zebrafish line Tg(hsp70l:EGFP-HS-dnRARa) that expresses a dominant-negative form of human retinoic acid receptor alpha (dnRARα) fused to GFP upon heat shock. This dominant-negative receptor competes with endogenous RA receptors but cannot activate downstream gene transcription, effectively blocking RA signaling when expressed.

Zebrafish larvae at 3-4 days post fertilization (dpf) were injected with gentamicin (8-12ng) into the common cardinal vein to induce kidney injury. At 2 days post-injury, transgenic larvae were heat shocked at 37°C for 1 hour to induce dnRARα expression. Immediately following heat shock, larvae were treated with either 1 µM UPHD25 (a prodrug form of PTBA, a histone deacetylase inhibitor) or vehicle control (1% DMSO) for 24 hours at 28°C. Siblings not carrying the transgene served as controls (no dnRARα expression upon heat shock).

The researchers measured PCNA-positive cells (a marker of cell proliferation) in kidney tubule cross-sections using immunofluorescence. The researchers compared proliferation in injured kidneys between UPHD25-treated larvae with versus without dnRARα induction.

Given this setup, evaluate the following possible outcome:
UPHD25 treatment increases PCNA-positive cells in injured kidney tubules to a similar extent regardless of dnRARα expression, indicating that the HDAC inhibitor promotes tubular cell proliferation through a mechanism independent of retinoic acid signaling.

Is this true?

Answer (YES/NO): NO